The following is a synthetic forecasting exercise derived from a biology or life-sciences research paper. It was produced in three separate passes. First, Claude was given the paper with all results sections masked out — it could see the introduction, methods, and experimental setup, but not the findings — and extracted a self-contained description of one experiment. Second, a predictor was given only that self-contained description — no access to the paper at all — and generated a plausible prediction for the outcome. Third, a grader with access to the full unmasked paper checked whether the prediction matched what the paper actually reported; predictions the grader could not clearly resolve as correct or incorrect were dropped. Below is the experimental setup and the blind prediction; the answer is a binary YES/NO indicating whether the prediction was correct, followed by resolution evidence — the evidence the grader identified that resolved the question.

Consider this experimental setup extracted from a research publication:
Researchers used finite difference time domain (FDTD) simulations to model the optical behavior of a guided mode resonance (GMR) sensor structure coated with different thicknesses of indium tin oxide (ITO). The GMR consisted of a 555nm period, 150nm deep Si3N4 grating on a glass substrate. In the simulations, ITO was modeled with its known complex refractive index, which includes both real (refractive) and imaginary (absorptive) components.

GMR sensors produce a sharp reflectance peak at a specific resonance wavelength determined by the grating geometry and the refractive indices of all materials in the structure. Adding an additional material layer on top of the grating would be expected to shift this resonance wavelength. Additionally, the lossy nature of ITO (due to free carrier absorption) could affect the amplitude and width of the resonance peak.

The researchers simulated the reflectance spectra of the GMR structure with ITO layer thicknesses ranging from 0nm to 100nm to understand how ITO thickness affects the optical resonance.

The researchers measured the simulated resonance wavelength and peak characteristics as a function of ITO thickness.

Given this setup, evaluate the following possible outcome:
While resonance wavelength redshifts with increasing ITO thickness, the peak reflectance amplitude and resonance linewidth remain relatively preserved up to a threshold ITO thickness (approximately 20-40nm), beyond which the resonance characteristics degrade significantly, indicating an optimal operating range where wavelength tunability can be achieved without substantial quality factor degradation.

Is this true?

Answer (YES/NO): NO